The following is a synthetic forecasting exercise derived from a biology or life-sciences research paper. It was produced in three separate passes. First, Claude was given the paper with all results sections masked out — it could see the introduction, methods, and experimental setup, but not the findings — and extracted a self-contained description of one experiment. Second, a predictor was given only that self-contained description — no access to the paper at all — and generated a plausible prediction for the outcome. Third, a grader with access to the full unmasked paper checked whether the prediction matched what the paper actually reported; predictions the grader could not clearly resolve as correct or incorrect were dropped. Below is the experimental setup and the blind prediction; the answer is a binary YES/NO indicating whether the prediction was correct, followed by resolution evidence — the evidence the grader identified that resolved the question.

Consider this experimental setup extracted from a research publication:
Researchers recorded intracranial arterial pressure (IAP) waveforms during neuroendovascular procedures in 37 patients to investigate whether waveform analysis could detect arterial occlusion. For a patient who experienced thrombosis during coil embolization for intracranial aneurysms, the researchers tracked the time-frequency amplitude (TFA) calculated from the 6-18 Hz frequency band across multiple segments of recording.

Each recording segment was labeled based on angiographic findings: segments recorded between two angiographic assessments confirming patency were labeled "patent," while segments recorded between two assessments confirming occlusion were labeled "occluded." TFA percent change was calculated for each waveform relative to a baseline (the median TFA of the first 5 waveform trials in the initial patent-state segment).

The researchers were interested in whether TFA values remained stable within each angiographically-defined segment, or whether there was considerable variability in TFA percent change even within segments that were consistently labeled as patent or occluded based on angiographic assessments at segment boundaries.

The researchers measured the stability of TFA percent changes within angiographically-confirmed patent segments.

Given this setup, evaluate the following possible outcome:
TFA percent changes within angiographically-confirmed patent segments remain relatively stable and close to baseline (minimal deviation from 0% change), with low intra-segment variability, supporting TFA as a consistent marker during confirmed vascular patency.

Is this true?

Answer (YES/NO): NO